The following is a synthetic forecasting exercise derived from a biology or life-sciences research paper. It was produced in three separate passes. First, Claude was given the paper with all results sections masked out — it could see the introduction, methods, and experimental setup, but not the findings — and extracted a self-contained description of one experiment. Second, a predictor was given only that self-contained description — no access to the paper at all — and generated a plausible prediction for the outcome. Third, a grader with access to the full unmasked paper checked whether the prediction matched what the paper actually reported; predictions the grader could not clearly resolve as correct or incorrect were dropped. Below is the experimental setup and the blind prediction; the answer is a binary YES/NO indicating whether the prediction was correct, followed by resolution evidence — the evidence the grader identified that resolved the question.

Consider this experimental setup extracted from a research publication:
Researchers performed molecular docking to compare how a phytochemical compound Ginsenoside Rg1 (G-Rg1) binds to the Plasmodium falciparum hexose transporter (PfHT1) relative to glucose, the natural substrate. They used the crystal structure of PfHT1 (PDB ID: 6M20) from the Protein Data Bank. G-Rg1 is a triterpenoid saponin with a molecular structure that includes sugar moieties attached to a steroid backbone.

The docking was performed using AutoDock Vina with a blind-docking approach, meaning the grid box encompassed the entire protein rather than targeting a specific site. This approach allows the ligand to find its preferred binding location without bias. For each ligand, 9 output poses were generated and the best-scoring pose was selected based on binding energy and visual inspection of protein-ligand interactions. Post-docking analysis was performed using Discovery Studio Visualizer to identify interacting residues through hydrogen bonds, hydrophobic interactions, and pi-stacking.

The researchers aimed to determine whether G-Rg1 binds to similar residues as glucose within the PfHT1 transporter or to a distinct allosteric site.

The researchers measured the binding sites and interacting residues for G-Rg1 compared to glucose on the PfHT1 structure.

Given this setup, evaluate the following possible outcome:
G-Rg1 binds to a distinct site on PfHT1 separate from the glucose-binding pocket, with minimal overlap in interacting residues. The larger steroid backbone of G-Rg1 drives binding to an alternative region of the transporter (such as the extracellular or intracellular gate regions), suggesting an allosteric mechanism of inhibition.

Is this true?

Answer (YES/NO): YES